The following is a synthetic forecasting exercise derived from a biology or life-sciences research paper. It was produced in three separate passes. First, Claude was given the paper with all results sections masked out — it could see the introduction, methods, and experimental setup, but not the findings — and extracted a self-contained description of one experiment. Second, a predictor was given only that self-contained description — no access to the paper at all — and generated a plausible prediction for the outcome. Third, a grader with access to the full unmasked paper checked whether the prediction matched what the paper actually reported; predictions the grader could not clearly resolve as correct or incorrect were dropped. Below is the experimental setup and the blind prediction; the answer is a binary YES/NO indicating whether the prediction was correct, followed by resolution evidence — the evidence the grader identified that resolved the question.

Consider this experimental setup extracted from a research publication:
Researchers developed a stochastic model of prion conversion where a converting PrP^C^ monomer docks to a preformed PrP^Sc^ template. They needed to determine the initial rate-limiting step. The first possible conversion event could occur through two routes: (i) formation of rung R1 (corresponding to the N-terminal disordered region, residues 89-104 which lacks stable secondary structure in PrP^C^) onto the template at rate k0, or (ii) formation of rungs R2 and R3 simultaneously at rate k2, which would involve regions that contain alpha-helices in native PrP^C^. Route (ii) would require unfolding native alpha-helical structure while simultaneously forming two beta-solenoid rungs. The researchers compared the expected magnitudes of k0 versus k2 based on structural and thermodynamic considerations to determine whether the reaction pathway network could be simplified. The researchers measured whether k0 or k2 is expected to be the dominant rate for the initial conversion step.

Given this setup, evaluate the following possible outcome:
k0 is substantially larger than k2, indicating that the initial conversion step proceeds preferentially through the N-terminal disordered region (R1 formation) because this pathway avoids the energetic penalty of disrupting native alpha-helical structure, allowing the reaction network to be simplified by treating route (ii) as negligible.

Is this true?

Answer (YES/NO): YES